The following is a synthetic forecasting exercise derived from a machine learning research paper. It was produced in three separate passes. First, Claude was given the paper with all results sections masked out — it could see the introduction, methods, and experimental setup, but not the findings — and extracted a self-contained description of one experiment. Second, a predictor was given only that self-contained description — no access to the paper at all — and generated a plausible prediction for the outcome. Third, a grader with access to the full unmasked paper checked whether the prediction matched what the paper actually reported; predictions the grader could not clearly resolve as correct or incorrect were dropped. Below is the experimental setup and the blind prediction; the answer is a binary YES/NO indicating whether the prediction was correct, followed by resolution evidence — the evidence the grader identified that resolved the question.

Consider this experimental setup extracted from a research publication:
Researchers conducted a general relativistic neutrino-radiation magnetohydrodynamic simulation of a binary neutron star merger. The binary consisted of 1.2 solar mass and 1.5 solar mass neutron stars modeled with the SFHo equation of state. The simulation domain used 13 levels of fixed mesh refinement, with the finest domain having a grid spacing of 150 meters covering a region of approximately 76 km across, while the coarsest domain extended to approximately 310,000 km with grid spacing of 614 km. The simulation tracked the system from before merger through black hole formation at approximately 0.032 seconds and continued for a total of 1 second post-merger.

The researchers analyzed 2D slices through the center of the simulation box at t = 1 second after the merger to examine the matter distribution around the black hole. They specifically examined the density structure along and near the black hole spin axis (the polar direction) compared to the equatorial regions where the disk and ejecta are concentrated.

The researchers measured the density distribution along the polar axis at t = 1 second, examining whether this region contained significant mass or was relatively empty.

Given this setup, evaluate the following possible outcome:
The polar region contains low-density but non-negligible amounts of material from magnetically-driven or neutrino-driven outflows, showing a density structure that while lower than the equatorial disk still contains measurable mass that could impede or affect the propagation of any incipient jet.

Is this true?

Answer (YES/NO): NO